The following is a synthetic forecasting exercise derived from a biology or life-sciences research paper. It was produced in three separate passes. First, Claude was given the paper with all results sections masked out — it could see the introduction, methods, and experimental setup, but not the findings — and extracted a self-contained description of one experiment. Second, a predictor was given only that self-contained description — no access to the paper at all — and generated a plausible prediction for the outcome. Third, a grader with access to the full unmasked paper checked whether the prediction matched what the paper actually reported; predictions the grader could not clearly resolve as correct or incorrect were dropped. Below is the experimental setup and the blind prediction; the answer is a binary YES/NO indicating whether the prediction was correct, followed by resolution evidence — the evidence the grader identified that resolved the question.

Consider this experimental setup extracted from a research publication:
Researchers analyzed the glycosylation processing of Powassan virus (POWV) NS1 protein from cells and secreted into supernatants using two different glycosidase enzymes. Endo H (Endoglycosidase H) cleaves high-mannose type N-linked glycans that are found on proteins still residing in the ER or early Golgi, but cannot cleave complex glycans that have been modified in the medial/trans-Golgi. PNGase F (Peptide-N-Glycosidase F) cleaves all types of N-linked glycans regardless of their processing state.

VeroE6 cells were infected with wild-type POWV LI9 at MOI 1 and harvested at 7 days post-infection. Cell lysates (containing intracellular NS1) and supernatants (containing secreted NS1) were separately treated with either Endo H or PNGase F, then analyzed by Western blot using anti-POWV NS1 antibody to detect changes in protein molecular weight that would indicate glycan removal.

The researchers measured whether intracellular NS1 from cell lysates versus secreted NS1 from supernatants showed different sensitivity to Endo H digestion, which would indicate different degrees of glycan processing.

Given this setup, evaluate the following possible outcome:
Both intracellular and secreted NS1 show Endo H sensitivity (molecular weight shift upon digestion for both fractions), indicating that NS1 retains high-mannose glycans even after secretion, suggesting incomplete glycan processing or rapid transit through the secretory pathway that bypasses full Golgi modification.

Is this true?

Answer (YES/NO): NO